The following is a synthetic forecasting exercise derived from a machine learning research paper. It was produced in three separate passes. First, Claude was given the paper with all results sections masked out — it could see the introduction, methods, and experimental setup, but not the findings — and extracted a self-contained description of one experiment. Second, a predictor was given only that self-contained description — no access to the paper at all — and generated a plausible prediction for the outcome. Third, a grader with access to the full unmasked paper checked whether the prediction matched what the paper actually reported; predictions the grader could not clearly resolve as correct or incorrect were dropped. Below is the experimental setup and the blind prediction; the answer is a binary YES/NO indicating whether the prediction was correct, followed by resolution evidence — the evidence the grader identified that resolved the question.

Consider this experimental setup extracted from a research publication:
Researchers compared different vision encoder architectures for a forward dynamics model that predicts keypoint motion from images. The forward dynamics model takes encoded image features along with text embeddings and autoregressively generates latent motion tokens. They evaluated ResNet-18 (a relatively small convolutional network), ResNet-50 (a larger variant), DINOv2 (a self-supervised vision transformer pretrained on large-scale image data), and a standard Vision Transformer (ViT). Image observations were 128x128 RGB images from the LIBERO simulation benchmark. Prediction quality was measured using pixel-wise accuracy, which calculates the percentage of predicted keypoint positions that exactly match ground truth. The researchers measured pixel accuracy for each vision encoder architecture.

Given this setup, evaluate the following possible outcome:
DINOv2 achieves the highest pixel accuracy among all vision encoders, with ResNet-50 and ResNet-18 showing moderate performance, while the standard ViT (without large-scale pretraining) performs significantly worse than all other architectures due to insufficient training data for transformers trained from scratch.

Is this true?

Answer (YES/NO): NO